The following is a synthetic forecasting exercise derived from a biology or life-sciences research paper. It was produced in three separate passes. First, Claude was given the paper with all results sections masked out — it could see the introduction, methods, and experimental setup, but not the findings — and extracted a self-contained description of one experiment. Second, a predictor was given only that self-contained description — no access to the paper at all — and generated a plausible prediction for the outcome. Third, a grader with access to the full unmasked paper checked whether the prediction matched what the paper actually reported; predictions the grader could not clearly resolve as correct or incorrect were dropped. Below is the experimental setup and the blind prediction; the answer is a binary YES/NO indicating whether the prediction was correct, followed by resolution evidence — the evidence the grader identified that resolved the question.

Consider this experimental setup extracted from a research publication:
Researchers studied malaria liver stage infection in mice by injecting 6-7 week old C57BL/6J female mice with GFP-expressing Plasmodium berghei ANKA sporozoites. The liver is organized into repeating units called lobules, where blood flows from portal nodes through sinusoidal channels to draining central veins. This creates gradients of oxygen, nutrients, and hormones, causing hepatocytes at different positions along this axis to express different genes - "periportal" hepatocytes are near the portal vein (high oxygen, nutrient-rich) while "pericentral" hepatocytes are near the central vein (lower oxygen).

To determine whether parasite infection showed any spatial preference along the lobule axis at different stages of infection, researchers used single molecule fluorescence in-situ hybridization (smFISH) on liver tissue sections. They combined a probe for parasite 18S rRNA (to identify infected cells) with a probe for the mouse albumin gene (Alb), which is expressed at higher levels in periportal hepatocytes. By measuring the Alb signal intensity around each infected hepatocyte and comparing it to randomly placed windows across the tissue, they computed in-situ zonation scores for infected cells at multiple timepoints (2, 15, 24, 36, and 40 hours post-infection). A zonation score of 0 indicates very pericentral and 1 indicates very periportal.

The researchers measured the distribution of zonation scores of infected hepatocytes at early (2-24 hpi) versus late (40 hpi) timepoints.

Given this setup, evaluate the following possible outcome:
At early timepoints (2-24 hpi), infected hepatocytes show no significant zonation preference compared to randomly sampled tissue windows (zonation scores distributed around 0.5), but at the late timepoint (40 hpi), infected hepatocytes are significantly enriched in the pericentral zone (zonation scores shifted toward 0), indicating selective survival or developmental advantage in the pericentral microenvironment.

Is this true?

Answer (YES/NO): YES